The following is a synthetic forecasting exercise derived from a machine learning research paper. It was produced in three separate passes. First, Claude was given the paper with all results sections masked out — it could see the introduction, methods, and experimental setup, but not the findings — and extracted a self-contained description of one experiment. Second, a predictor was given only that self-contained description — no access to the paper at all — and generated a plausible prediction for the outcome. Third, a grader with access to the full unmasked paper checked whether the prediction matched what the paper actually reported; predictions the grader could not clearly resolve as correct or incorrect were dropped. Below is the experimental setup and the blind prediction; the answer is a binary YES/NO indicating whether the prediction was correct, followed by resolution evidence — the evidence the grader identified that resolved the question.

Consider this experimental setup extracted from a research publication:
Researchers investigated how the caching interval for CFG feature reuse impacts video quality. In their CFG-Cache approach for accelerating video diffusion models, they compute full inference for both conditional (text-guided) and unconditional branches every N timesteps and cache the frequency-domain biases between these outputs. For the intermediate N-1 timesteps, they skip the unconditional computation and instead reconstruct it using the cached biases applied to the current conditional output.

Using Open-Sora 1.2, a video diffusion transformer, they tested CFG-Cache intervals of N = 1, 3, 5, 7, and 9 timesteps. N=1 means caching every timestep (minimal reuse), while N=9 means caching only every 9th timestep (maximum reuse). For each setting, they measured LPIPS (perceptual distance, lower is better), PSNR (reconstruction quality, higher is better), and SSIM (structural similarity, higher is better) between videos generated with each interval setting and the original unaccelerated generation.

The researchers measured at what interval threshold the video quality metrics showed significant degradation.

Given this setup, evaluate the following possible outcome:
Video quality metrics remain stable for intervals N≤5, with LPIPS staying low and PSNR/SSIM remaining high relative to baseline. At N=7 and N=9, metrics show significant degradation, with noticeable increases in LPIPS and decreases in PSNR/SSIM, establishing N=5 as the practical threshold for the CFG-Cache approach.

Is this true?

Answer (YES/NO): YES